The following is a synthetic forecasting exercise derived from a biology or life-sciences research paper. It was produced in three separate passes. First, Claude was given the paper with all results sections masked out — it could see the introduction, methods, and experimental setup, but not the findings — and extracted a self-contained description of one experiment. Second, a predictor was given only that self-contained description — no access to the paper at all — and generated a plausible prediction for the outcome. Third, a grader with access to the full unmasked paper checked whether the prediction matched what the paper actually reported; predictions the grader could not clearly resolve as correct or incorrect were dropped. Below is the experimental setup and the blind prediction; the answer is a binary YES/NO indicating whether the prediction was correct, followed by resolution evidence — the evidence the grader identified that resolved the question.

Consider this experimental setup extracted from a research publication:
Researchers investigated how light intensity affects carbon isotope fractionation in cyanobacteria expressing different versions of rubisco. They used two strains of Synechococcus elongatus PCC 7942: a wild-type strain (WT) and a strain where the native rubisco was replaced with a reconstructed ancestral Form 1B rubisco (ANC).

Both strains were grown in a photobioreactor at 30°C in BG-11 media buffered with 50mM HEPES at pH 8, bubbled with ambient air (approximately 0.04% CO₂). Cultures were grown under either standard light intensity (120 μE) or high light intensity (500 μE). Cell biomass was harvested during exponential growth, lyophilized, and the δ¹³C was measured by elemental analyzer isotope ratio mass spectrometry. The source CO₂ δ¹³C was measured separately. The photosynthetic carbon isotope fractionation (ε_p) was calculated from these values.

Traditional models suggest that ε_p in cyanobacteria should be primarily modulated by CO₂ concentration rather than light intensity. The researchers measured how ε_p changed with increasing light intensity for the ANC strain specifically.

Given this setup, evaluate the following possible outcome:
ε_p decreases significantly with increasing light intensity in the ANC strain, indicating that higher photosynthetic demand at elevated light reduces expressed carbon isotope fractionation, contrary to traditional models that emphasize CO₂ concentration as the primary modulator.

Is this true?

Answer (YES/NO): NO